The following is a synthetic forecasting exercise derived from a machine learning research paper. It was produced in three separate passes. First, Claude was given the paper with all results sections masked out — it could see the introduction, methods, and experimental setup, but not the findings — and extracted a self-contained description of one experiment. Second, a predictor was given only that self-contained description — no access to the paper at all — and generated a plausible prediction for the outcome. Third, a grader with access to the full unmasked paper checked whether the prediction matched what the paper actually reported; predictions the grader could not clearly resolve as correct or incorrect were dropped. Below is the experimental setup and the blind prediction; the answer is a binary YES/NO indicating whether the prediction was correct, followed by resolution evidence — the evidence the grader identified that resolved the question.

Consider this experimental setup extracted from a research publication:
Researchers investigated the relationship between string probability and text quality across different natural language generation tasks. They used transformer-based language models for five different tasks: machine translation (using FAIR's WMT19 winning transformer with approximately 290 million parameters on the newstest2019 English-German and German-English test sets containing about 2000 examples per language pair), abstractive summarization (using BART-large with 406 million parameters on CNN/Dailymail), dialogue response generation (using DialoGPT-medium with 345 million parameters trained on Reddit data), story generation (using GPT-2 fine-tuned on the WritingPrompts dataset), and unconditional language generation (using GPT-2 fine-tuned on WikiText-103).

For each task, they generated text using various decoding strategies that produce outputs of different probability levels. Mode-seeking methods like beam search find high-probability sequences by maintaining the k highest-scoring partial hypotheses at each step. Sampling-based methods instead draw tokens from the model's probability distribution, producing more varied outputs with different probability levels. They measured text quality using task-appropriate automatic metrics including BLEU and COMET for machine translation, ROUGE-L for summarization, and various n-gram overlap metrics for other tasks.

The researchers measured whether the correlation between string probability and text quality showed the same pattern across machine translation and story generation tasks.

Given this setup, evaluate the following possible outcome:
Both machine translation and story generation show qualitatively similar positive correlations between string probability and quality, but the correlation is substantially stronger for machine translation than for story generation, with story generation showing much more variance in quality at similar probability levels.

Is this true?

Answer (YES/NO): NO